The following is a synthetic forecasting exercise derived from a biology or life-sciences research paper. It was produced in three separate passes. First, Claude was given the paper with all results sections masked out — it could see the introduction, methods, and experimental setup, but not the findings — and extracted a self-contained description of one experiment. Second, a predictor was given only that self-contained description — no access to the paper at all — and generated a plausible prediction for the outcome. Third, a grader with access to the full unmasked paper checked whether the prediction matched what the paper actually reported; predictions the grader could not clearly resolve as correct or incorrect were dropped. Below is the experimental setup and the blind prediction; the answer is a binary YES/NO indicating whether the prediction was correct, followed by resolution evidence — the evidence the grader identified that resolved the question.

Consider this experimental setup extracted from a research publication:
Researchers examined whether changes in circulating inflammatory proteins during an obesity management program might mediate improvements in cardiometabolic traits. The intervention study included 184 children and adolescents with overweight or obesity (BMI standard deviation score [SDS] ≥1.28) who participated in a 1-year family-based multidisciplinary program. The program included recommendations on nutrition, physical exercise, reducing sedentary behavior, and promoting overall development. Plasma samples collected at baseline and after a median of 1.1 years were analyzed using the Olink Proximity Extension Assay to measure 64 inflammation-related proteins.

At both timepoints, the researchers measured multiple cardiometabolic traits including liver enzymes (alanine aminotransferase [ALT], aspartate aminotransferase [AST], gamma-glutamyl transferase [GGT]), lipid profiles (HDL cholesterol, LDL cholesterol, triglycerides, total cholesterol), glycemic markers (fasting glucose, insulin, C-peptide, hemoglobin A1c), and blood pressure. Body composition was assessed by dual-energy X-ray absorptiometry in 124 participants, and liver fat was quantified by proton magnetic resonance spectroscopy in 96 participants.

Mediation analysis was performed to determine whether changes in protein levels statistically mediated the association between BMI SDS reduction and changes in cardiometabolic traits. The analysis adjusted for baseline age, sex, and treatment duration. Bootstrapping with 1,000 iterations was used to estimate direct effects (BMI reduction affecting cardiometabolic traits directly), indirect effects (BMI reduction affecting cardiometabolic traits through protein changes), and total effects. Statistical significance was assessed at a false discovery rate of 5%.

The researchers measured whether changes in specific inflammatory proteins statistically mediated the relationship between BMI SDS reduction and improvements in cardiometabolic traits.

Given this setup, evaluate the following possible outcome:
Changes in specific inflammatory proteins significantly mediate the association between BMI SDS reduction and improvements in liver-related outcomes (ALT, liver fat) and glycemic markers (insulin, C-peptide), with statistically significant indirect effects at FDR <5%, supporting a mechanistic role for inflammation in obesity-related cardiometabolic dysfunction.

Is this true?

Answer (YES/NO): YES